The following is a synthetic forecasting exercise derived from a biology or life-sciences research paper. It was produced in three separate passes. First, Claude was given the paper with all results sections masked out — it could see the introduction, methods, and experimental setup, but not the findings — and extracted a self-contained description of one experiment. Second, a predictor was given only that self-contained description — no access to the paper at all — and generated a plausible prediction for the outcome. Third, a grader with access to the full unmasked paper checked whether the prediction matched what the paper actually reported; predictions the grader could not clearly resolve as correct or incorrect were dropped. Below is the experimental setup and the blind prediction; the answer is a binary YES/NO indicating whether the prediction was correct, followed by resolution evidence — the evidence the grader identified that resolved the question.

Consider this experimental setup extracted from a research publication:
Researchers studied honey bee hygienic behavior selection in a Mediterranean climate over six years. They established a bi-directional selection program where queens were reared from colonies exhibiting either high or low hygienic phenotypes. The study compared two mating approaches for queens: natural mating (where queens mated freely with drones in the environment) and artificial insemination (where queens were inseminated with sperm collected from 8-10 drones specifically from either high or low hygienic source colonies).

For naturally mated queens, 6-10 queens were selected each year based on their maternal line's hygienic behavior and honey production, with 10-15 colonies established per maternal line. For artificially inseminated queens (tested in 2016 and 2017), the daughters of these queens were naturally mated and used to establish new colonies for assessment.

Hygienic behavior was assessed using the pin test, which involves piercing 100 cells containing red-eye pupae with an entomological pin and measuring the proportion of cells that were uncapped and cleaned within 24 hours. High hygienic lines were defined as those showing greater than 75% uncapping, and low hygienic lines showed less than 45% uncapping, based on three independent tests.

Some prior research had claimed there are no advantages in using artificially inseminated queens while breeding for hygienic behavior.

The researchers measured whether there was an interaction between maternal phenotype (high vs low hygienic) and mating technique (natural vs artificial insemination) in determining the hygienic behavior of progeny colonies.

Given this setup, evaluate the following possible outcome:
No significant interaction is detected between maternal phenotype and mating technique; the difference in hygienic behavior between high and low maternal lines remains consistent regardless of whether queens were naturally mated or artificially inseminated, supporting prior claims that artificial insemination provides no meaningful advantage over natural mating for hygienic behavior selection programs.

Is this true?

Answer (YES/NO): NO